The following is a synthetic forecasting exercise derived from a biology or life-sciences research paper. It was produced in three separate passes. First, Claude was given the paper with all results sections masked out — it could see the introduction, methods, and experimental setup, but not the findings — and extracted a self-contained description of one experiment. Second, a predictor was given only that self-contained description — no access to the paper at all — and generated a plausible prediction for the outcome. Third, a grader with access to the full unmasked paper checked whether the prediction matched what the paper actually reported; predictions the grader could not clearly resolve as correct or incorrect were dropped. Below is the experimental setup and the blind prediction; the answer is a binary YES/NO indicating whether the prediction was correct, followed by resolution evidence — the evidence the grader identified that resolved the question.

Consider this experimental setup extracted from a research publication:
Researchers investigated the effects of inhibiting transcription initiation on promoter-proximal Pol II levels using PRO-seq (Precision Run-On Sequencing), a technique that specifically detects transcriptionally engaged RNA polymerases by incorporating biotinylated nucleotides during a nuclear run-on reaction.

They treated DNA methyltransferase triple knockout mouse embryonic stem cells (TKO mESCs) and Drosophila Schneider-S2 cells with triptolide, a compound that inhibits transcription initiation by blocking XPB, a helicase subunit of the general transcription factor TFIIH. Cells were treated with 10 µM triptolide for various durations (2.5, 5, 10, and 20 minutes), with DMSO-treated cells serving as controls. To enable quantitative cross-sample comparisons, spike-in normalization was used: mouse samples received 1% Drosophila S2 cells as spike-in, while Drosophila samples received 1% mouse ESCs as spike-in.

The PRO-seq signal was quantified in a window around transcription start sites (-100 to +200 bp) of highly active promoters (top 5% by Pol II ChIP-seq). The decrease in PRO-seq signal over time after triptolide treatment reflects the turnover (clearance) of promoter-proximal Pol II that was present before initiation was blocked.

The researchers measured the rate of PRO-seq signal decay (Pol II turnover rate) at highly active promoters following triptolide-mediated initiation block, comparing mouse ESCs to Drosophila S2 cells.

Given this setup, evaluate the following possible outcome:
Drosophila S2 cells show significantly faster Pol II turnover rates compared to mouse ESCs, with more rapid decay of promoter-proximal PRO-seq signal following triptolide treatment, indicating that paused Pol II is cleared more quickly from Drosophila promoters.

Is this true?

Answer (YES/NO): NO